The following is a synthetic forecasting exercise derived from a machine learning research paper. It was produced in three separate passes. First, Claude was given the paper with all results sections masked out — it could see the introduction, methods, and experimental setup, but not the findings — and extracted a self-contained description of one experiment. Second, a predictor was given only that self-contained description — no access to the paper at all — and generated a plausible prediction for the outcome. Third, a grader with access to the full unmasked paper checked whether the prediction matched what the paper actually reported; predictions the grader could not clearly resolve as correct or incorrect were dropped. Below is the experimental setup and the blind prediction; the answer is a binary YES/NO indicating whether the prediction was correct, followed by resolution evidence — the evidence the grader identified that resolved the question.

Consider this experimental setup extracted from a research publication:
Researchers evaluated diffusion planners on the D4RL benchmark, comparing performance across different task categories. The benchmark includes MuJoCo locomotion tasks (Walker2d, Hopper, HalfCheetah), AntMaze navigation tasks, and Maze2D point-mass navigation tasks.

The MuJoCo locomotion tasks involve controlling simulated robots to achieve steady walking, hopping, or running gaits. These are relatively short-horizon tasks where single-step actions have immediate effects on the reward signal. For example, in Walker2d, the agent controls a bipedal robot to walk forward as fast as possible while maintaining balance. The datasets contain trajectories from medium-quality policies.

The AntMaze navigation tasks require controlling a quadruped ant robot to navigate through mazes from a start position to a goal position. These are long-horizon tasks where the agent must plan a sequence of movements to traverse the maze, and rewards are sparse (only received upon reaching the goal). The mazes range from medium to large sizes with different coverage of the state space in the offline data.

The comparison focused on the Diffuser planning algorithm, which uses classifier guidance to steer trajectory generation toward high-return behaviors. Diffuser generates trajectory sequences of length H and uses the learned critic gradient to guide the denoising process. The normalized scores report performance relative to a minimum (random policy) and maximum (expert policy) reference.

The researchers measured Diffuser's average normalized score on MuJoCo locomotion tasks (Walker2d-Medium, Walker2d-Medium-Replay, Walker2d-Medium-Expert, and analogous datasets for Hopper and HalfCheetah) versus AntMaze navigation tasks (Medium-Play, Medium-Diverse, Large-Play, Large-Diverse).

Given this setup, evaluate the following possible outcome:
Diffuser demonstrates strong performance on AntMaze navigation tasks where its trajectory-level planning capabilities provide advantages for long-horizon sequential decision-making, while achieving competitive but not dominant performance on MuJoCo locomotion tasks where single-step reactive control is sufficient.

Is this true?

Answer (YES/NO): NO